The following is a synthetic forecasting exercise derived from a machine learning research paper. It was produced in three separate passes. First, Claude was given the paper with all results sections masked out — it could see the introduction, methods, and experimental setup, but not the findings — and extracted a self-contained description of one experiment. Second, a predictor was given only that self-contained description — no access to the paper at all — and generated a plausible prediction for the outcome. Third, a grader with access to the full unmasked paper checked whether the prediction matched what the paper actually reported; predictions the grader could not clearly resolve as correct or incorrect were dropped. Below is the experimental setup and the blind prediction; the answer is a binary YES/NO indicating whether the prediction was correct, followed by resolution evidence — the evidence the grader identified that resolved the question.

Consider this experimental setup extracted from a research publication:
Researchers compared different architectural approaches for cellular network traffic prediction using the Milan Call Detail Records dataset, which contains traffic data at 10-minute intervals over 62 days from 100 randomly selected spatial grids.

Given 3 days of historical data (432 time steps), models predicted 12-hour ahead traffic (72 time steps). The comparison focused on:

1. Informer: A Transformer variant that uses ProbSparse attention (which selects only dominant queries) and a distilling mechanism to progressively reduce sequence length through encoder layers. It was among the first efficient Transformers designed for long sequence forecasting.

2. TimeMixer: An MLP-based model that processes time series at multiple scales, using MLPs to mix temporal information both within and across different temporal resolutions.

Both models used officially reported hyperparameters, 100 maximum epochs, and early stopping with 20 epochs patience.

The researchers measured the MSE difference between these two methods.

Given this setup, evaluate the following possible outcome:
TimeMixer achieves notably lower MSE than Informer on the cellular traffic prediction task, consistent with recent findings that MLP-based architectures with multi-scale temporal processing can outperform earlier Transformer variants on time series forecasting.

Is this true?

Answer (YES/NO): YES